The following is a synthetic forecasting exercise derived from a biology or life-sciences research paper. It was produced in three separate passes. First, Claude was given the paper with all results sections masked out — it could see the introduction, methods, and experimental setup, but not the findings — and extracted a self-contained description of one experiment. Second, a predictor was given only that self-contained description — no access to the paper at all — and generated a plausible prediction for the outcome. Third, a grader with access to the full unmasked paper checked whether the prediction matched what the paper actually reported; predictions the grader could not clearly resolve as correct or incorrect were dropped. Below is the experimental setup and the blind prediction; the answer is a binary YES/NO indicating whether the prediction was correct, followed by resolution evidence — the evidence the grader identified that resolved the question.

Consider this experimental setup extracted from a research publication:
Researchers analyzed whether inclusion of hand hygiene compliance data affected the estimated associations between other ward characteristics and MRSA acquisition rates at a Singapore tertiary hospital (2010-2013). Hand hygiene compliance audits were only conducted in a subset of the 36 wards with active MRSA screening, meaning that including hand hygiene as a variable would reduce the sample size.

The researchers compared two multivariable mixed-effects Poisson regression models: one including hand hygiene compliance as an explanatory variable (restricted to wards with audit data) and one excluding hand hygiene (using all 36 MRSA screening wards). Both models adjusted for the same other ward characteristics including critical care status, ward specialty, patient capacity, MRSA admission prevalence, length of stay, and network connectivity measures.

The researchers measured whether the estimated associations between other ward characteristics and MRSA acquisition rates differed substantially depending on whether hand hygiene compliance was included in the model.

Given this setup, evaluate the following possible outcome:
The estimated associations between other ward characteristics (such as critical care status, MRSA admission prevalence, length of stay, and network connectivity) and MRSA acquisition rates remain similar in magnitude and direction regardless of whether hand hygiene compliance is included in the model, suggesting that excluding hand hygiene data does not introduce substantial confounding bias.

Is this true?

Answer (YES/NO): NO